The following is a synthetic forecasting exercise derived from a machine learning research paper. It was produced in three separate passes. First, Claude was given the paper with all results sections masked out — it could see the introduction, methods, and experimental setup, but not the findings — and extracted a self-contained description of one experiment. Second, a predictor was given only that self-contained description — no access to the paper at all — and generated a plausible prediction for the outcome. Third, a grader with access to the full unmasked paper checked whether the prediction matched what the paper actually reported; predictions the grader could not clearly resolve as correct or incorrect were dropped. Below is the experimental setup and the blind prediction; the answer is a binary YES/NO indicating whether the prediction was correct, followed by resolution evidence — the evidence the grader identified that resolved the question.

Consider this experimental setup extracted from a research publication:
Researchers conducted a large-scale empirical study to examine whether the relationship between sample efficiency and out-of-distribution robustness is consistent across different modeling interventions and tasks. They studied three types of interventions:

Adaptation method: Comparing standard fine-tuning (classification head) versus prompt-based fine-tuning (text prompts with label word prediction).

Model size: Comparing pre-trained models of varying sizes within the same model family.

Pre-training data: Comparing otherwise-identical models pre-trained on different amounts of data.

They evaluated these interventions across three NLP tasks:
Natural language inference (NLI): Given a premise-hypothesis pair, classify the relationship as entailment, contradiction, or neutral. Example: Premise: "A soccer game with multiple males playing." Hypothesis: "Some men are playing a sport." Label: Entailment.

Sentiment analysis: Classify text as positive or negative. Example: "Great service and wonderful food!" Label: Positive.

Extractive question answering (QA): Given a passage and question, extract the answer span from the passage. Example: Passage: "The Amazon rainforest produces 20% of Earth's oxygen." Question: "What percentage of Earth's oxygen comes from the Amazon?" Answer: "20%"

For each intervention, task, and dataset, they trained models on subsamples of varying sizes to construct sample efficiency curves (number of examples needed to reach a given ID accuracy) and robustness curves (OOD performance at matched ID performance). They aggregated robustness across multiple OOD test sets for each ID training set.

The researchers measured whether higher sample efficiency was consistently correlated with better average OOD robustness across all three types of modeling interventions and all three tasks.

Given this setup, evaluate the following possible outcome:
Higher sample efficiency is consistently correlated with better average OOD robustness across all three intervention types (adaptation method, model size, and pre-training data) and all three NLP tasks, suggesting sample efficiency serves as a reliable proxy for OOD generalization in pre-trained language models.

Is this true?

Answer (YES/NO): NO